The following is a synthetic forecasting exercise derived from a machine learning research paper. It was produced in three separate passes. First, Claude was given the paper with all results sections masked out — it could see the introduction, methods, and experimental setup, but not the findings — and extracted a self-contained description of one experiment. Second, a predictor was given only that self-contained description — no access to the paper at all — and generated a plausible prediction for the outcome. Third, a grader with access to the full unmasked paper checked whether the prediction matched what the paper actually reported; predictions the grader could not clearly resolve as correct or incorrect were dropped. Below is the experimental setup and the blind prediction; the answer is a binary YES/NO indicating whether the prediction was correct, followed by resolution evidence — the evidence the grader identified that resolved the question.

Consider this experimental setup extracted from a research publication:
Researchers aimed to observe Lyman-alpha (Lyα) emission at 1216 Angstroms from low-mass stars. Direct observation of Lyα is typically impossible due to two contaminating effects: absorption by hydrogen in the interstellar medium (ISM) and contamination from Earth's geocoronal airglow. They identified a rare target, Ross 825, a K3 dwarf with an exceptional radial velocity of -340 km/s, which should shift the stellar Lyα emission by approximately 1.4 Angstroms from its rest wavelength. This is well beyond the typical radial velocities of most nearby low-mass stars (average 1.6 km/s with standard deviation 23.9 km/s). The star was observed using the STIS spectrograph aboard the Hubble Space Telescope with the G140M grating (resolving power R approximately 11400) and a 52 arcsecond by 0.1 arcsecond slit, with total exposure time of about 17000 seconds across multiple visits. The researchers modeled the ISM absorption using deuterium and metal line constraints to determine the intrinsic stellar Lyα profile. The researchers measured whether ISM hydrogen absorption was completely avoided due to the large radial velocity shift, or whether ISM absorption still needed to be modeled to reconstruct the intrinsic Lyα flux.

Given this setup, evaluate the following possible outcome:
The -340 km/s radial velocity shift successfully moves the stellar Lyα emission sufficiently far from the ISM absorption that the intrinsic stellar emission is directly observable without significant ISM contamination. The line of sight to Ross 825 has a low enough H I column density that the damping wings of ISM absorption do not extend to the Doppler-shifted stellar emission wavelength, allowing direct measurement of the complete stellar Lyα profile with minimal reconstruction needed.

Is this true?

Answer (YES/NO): NO